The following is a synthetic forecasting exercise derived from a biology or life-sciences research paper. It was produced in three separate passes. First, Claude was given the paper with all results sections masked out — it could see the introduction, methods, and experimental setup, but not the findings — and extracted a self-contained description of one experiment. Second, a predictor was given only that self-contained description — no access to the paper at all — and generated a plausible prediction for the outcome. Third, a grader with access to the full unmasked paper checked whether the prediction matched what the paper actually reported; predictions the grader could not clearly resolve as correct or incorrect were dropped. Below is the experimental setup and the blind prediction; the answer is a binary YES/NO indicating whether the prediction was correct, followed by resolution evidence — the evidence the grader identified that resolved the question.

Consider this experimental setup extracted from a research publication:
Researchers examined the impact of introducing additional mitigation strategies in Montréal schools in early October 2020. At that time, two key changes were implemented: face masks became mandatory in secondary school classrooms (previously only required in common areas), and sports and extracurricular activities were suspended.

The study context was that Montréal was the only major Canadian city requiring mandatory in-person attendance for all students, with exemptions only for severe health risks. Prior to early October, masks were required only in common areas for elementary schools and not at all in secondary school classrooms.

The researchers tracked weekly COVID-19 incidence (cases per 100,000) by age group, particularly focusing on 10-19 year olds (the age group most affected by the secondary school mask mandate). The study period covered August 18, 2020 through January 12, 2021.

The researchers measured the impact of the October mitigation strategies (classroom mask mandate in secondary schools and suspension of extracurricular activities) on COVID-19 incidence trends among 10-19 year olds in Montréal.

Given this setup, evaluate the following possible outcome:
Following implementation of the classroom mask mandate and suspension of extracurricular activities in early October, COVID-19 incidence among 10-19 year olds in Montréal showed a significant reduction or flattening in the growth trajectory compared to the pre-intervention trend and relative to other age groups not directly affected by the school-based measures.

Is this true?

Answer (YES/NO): NO